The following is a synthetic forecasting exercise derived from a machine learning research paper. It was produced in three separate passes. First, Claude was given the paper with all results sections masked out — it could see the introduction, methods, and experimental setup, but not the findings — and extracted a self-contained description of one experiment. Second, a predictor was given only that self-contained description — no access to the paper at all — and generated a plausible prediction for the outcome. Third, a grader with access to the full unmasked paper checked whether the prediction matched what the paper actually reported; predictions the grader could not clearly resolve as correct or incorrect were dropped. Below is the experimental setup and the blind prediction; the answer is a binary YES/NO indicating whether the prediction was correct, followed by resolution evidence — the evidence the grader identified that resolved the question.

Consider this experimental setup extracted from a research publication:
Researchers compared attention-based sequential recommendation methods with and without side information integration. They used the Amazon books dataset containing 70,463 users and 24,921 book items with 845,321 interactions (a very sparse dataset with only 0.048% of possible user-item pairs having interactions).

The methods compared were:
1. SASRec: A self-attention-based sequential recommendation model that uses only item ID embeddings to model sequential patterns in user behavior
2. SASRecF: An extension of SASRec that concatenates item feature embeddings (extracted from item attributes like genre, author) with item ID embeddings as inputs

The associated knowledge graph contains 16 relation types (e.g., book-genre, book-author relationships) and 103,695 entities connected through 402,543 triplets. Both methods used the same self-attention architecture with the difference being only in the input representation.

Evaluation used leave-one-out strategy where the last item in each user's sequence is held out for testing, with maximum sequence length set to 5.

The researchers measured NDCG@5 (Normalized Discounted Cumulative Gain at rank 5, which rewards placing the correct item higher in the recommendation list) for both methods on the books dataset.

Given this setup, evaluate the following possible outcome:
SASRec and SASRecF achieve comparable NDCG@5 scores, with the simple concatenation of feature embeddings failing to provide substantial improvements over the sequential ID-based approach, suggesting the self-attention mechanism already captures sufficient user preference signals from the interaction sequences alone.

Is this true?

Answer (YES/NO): NO